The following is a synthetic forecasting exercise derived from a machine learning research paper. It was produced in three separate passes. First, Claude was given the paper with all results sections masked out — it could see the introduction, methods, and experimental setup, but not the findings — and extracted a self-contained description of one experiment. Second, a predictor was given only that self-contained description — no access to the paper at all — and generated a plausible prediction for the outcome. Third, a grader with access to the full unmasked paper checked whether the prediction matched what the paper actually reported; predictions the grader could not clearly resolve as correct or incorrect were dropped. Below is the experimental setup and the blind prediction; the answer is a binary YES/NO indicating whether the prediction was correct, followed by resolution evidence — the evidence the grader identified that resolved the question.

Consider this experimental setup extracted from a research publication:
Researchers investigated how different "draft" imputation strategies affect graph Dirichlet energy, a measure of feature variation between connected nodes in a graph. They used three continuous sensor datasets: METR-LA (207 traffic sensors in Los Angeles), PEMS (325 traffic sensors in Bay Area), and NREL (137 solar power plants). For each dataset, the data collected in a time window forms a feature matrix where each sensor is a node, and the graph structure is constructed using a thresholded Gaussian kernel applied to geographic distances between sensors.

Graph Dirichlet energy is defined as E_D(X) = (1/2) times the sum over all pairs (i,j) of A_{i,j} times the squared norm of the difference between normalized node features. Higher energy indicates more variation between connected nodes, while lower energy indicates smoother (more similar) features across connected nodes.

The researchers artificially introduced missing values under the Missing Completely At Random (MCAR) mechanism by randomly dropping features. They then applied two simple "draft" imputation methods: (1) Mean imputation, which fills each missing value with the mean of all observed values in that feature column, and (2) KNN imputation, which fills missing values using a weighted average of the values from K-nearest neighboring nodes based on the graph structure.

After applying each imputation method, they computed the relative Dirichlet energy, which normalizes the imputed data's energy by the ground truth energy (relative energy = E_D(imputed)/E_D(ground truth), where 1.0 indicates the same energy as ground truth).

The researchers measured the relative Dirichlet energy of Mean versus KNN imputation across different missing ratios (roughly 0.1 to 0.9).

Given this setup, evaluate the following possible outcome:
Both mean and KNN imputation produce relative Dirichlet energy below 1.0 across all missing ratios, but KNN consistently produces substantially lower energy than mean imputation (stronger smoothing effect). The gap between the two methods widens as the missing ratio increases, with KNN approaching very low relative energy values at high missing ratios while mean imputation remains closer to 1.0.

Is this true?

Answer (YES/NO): NO